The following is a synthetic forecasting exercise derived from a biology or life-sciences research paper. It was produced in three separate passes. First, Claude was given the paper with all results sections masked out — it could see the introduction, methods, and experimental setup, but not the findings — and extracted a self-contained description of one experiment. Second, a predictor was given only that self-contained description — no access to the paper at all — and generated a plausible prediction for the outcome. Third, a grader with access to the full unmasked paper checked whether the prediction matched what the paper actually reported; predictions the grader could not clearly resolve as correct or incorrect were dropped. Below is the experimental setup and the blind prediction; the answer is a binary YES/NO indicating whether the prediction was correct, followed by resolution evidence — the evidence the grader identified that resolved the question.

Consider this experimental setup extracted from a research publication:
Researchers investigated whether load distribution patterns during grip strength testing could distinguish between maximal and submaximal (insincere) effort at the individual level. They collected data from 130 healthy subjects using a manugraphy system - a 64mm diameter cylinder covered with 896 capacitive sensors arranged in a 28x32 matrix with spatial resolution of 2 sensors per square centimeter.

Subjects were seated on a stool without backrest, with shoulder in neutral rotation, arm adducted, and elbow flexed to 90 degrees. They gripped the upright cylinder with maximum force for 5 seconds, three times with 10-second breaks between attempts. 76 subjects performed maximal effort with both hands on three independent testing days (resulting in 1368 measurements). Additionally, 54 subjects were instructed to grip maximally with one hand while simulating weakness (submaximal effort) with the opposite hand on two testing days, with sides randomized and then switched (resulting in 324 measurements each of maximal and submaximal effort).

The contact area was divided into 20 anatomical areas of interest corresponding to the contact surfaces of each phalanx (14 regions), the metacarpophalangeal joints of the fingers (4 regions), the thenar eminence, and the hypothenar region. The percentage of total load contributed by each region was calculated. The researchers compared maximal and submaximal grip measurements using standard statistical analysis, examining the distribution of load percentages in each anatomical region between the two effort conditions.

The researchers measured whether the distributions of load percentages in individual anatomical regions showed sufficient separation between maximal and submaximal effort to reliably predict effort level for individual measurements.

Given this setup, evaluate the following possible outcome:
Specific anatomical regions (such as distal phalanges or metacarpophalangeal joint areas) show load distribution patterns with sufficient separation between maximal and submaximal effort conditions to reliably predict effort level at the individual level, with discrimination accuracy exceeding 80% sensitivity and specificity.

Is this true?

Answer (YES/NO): NO